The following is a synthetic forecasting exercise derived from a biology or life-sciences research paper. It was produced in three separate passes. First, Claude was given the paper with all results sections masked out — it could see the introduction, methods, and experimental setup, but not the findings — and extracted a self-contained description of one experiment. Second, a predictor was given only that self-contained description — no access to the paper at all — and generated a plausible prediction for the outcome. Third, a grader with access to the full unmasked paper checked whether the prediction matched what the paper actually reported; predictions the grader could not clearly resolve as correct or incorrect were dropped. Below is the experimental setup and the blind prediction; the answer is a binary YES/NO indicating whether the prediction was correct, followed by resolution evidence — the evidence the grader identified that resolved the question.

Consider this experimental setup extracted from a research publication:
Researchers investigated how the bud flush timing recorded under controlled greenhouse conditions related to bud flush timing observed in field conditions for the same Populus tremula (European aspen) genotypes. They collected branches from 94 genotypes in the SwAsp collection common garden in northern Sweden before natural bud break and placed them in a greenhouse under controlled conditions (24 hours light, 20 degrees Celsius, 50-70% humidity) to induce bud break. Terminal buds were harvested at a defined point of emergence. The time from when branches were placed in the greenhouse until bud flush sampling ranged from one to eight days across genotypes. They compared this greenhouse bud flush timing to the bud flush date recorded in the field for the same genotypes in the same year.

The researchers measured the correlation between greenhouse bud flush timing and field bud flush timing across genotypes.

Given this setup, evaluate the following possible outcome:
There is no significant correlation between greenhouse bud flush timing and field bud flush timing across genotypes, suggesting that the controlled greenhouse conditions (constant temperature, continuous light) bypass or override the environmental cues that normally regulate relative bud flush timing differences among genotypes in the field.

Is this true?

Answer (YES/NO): NO